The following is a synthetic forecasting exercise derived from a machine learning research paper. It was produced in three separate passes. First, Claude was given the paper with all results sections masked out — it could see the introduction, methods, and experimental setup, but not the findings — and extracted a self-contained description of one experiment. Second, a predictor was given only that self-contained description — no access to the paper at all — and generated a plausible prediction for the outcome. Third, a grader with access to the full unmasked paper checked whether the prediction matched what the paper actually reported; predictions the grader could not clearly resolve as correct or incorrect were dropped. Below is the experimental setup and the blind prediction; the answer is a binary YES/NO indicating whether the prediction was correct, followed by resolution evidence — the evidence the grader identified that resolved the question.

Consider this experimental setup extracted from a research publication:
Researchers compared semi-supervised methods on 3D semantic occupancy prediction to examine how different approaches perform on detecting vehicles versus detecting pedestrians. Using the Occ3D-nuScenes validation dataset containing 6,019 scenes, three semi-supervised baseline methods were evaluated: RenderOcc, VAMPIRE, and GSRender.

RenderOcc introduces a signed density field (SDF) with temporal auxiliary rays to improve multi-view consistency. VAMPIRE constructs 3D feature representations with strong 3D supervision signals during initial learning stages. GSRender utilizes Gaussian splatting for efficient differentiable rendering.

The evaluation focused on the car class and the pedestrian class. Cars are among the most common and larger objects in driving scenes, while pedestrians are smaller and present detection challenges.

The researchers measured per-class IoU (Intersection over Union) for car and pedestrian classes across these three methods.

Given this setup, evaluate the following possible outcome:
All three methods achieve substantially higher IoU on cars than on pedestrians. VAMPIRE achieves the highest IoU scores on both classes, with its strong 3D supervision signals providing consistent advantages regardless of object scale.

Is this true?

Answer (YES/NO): NO